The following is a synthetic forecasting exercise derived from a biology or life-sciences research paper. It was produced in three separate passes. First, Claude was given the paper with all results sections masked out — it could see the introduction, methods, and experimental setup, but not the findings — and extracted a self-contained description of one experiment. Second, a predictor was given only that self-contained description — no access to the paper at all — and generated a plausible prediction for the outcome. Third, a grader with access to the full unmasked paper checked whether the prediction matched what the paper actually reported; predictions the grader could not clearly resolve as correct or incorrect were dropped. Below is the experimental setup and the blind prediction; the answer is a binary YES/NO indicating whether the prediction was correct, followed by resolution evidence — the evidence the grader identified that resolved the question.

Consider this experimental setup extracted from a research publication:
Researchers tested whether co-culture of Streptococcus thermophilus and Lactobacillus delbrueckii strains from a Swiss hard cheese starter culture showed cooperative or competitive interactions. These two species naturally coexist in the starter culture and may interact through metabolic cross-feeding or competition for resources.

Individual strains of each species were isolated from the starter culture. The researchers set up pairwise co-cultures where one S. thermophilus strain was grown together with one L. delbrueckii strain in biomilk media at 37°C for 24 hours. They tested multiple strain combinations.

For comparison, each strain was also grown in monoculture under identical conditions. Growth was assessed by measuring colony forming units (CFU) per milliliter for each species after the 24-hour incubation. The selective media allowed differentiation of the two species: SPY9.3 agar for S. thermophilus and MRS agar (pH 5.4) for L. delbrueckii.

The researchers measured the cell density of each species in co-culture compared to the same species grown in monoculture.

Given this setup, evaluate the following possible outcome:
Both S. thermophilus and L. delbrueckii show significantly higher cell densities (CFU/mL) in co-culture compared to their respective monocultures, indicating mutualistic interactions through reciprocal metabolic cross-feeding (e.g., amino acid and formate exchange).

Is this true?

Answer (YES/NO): NO